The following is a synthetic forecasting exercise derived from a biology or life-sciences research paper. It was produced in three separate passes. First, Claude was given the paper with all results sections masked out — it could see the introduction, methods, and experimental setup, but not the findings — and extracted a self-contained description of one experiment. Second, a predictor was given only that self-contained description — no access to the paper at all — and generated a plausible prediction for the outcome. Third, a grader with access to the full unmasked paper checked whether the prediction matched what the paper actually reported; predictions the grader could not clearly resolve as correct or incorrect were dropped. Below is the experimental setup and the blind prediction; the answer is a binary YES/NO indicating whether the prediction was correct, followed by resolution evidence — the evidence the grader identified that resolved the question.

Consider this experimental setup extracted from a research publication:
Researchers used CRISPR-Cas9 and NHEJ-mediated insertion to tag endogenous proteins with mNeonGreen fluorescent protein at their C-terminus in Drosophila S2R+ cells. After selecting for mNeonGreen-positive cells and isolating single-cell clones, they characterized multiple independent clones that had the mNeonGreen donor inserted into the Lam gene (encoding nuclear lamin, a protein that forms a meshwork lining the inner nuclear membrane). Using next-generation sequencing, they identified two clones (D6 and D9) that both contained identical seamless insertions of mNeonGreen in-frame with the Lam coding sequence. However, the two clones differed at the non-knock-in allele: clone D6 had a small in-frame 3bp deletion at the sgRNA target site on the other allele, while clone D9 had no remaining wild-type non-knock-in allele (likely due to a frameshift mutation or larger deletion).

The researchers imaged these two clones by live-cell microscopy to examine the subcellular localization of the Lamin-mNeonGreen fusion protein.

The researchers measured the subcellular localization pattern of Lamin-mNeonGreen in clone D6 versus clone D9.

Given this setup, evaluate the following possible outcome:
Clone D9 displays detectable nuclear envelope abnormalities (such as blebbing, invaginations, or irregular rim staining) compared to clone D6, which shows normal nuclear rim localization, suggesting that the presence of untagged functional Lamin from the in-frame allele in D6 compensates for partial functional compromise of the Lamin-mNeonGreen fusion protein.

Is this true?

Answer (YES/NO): NO